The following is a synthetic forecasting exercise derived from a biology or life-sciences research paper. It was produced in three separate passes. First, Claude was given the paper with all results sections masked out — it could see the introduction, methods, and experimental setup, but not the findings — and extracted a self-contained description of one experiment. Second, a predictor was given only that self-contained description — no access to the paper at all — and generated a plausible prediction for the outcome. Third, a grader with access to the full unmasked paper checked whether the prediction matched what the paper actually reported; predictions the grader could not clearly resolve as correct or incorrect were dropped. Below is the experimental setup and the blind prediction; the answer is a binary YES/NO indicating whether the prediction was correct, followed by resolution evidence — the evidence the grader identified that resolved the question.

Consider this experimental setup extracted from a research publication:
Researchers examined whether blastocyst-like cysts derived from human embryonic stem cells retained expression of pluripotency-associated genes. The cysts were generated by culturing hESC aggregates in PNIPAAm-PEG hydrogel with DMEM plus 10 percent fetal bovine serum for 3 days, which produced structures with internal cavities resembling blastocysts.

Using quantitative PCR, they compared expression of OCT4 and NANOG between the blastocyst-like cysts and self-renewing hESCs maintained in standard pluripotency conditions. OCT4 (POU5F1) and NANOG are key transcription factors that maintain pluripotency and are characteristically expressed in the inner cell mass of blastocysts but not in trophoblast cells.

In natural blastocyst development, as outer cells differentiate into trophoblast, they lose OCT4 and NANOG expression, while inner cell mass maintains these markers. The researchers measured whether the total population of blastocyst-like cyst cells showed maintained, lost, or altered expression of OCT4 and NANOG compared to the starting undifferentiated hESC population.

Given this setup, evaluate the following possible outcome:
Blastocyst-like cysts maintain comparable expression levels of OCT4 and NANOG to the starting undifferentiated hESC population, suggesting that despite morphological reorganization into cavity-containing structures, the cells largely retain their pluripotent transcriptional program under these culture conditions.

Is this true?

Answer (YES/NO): NO